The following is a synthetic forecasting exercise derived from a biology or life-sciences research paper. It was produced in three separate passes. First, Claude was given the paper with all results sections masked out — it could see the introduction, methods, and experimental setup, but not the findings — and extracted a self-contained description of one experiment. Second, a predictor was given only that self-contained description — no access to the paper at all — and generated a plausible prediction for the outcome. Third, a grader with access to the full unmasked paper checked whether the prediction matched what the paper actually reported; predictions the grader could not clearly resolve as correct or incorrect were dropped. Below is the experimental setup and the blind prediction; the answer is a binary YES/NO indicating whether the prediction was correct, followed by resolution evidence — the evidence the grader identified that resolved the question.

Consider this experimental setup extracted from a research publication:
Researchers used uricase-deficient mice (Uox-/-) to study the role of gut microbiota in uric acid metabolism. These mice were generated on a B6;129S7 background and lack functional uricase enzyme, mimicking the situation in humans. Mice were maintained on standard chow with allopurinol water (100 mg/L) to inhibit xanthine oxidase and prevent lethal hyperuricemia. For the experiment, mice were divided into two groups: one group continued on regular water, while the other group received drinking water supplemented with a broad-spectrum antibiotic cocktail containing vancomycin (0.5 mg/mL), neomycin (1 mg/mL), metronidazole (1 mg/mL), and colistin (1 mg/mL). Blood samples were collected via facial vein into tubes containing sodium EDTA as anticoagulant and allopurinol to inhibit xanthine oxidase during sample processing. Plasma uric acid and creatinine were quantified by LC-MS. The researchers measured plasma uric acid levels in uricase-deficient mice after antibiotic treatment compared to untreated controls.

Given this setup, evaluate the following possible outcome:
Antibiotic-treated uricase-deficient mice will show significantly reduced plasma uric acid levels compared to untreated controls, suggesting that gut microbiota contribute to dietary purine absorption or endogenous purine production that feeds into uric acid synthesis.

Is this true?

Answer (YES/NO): NO